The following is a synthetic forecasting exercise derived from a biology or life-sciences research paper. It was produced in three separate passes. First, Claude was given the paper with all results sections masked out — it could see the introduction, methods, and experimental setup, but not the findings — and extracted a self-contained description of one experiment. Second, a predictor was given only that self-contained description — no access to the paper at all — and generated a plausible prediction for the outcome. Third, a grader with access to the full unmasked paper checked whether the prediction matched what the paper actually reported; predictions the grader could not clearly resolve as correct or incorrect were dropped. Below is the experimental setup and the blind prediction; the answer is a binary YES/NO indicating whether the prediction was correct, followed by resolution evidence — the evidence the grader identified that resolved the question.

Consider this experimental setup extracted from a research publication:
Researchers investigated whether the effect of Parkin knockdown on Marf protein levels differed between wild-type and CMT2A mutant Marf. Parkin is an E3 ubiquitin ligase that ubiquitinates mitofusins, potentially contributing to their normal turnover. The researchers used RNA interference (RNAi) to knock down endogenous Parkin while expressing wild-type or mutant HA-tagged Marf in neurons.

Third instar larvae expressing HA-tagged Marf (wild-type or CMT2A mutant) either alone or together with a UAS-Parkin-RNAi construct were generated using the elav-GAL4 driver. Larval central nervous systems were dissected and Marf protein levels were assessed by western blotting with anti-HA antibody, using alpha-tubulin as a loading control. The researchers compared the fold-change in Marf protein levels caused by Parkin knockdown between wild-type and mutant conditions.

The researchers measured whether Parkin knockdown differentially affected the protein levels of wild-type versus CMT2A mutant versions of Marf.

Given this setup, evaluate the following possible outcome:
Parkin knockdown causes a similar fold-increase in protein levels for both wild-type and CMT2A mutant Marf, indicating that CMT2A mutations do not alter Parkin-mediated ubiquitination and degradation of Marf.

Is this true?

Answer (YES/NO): NO